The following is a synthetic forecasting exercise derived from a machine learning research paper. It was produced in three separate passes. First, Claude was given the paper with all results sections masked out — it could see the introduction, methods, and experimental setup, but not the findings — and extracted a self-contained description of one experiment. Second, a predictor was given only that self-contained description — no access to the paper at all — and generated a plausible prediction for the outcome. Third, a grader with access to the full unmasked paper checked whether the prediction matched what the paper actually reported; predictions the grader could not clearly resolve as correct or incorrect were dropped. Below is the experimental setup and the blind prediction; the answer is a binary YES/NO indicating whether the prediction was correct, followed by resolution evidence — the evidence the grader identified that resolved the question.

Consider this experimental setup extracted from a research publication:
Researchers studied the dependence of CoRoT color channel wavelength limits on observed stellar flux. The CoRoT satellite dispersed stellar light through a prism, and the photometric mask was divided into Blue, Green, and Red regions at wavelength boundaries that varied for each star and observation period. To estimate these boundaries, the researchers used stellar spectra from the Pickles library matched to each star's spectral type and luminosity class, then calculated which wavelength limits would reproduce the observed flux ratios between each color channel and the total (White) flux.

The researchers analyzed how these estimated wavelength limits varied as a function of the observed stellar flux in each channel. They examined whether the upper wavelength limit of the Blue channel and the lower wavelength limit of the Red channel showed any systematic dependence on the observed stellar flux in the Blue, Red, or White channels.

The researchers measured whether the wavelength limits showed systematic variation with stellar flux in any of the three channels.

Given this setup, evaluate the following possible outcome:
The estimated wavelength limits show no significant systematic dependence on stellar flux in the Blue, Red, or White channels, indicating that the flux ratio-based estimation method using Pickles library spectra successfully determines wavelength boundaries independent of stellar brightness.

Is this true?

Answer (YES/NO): NO